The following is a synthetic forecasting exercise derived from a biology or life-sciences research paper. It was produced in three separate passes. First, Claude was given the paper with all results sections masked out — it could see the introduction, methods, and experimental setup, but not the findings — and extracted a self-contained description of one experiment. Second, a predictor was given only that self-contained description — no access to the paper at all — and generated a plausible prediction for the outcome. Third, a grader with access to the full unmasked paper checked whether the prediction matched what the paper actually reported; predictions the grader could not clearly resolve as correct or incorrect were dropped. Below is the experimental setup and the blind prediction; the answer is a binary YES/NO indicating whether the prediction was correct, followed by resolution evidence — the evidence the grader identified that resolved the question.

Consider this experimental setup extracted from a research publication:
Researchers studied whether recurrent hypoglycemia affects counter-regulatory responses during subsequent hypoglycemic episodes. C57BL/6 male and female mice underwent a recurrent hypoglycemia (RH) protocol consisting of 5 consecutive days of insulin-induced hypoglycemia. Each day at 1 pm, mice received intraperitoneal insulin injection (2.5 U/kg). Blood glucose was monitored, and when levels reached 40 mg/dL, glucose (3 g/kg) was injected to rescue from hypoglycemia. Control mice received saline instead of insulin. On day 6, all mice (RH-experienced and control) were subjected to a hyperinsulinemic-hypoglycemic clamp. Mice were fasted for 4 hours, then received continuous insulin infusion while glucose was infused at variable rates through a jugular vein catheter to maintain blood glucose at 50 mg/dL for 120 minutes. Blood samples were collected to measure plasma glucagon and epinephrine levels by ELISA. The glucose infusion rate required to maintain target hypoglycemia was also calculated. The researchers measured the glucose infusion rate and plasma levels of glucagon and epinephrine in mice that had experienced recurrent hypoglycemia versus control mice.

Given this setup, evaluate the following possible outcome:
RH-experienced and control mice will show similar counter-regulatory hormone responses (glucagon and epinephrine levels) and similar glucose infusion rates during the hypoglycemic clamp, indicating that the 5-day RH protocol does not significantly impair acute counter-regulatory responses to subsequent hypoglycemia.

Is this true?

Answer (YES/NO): NO